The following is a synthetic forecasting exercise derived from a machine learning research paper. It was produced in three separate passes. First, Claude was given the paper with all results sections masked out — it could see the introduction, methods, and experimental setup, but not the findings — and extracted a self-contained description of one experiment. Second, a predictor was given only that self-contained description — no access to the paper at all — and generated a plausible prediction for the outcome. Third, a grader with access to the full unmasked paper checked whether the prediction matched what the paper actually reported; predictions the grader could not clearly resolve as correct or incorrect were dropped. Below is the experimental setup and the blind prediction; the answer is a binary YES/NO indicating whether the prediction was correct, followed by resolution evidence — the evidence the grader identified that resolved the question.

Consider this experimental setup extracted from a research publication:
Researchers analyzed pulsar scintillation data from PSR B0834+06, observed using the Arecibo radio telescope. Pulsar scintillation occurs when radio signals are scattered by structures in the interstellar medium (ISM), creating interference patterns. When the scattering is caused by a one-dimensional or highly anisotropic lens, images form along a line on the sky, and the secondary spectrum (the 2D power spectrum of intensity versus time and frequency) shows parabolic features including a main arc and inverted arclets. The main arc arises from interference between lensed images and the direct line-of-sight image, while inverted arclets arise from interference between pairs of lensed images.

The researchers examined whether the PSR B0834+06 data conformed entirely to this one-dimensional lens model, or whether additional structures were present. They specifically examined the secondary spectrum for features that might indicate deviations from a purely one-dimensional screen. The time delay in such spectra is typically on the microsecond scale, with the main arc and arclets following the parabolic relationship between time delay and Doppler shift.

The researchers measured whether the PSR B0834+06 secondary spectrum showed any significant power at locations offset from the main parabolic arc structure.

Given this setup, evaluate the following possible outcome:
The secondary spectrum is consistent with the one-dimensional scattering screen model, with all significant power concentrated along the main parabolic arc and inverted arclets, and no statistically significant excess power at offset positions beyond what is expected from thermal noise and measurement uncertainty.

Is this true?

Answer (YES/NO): NO